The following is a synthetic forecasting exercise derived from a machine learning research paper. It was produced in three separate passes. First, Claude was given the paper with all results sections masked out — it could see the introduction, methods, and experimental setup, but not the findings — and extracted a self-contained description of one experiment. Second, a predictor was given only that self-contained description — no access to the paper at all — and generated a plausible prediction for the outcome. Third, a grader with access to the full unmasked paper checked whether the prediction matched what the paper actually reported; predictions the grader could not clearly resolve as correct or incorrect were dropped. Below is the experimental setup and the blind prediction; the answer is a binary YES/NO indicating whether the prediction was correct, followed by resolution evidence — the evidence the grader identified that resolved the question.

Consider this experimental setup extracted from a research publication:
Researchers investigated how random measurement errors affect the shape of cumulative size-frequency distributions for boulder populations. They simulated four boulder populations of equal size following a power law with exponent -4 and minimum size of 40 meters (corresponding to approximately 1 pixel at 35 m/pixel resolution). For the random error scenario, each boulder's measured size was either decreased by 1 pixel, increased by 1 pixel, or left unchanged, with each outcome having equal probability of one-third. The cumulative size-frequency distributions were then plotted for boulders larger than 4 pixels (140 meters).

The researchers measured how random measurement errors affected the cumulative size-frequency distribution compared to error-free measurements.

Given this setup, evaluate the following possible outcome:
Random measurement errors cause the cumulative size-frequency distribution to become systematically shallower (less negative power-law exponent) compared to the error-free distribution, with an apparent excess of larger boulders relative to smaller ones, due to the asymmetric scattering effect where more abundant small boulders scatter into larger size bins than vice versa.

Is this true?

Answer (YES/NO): NO